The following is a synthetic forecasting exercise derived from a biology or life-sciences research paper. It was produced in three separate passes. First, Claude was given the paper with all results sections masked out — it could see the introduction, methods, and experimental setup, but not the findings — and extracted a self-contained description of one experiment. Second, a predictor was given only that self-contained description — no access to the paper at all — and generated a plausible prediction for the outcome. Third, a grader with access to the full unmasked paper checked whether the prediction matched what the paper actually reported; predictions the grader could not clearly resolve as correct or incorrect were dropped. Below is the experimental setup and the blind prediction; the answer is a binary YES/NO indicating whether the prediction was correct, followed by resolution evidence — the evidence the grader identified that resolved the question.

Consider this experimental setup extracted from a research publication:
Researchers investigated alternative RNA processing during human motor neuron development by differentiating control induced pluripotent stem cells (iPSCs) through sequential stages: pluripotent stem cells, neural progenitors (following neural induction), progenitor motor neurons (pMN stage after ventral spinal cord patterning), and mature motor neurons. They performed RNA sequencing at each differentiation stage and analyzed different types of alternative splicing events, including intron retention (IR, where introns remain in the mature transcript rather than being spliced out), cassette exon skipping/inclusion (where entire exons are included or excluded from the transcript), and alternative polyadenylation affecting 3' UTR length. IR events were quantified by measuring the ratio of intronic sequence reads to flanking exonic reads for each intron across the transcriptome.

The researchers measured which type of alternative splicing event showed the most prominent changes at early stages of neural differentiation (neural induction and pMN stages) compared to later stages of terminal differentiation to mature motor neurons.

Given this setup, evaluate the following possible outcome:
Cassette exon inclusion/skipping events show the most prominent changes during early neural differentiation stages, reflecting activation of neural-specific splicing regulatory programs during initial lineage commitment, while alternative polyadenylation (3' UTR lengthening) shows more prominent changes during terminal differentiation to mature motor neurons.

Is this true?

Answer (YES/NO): NO